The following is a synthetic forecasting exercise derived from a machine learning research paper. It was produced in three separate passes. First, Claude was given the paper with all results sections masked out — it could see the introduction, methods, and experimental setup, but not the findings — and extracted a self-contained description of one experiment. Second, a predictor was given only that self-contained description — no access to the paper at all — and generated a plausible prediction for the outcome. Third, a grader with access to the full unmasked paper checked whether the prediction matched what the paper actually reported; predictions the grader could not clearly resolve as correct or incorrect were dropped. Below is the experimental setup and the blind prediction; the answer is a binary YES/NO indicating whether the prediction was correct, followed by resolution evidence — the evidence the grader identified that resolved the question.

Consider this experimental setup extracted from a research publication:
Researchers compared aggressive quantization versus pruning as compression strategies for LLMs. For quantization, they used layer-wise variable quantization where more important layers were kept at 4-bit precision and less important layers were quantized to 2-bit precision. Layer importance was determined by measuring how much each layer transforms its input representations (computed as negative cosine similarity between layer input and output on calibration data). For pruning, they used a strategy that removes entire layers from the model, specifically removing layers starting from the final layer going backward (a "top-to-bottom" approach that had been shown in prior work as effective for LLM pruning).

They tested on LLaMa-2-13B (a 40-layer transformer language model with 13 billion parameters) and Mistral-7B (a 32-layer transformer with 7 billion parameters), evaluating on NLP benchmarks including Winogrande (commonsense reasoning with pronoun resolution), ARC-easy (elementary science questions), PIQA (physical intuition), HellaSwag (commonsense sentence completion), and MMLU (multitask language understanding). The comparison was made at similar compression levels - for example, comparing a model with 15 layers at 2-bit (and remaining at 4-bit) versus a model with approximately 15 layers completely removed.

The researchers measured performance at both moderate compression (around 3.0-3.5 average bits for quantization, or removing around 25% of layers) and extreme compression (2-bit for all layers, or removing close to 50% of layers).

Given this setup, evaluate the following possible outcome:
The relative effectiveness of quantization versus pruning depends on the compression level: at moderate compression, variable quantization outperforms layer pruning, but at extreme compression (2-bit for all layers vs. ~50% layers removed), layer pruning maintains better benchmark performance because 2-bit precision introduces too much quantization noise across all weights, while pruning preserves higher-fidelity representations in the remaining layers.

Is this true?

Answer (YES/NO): YES